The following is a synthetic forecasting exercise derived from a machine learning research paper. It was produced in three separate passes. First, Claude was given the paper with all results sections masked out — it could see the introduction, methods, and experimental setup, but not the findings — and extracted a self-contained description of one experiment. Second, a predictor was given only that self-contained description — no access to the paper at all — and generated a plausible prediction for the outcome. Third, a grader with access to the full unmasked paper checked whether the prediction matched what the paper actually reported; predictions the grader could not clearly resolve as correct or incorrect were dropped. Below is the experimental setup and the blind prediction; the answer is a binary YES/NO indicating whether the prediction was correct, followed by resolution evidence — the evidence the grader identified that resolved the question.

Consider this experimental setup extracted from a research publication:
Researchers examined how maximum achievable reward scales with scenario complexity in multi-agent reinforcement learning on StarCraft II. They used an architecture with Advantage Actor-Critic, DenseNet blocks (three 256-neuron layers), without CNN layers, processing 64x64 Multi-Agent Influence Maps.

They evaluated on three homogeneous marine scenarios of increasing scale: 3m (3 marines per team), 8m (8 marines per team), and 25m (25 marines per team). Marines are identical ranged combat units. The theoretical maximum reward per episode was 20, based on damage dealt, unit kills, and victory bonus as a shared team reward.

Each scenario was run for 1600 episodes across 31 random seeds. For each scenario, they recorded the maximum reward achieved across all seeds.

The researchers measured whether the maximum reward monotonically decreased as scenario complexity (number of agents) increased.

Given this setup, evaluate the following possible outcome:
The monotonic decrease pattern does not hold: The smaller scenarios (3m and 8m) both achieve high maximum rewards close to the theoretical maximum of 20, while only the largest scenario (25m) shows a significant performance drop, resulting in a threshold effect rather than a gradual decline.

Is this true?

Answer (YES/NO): NO